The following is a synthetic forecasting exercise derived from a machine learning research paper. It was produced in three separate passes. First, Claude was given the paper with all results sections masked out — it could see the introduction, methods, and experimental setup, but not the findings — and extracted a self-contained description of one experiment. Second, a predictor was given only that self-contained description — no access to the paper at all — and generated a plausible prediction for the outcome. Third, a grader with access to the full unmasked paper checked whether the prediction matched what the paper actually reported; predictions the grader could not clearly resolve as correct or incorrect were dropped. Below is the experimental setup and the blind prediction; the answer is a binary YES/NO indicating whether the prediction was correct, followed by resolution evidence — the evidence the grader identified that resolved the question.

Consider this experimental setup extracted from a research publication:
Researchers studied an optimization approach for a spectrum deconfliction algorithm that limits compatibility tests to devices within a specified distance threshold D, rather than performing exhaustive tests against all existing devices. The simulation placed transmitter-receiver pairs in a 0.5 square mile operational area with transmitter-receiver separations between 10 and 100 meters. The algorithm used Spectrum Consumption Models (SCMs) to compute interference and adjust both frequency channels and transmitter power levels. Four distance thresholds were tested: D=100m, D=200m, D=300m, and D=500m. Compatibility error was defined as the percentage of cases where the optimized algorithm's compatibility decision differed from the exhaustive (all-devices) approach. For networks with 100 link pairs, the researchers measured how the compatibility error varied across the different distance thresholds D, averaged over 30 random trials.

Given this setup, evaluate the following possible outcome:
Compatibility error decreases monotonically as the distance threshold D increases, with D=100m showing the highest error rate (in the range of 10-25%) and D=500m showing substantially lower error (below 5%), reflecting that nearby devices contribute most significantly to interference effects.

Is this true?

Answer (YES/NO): NO